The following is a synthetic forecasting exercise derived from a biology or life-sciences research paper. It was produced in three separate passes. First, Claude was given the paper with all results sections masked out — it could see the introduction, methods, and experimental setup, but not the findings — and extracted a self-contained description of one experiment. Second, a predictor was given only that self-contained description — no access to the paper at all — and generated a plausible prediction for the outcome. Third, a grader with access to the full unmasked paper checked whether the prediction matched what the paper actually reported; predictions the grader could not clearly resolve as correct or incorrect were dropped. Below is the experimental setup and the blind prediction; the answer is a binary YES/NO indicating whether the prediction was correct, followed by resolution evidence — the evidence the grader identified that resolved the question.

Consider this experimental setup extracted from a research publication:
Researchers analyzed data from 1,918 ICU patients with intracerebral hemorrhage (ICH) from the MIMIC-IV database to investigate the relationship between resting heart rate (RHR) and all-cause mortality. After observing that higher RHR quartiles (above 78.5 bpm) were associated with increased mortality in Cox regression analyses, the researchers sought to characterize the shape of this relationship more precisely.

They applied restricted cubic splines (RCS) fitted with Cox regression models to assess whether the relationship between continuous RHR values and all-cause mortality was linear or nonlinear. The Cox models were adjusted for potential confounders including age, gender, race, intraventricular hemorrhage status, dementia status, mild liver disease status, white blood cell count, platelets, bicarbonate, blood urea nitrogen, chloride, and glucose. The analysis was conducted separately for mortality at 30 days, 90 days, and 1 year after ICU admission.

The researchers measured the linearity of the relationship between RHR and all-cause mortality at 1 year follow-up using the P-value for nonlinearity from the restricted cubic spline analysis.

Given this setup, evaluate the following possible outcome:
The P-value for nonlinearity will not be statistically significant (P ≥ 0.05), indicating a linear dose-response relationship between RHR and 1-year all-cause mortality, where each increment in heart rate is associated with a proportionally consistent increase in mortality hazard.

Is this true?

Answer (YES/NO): NO